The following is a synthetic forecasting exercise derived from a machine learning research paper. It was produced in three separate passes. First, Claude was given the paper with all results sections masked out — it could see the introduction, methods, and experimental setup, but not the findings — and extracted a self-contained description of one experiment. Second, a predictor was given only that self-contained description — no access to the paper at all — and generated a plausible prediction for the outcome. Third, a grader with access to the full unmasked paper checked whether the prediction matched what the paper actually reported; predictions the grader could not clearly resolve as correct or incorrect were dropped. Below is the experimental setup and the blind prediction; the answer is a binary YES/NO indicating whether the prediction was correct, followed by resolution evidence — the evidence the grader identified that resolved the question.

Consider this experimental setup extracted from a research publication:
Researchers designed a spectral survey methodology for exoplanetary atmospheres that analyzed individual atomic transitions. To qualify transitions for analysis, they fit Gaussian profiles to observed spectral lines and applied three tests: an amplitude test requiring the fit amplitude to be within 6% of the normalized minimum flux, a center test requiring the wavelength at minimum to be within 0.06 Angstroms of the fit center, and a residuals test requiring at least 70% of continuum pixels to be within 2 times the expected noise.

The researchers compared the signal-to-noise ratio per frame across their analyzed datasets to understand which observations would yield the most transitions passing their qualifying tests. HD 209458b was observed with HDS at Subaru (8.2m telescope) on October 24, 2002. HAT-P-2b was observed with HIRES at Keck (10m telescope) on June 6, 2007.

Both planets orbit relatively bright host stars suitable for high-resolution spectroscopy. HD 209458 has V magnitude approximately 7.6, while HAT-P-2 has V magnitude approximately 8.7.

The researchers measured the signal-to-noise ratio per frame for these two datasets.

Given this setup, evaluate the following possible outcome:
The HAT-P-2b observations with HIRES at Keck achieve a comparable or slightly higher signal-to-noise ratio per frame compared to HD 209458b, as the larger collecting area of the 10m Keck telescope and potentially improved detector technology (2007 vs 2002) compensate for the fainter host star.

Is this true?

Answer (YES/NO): NO